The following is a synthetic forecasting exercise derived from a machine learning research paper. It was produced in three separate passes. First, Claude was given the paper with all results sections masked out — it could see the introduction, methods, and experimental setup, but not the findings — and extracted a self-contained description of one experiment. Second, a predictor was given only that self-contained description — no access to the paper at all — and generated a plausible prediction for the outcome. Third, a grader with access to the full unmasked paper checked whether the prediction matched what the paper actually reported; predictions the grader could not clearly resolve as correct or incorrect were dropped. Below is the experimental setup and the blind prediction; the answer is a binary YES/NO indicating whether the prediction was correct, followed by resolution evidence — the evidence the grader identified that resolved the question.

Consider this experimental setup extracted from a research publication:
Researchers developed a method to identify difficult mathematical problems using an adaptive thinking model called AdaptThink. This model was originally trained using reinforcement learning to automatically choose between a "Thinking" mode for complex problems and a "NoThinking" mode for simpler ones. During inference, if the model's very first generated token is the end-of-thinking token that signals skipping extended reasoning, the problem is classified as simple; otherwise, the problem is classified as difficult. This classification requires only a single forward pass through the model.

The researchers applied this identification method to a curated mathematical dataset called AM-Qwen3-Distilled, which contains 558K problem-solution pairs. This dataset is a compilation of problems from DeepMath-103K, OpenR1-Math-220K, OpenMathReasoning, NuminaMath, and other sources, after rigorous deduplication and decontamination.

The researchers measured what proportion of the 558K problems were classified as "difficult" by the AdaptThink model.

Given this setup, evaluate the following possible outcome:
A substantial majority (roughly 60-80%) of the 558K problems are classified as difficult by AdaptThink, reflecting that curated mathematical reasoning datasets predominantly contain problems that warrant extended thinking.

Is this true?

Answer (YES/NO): NO